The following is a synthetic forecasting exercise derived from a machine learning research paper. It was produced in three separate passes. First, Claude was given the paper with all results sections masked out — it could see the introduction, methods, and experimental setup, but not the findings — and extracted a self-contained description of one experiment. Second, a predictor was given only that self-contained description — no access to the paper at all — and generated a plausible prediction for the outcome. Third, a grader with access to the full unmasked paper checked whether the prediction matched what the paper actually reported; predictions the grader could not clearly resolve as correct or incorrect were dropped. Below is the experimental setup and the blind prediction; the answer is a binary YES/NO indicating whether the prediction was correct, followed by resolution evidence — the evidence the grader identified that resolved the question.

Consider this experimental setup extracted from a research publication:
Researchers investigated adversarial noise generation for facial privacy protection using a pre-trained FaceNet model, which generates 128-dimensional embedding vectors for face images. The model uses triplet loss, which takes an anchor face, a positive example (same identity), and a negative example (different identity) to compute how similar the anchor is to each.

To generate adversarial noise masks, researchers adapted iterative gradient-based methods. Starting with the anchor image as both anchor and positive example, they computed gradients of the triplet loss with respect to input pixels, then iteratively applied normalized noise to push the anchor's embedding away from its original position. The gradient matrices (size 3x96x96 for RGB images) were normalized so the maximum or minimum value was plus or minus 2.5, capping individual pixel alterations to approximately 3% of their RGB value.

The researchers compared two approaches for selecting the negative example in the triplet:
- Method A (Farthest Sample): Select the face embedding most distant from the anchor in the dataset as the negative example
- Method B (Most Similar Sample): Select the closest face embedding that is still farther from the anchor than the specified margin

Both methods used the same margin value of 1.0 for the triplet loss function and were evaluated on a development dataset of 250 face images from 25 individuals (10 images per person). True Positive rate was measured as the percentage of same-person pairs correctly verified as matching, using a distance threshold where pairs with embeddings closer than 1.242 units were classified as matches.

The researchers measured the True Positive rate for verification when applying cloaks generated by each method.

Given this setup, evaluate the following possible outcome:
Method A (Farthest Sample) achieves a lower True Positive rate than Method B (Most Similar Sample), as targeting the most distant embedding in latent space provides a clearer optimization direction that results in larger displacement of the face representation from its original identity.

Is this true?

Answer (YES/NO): YES